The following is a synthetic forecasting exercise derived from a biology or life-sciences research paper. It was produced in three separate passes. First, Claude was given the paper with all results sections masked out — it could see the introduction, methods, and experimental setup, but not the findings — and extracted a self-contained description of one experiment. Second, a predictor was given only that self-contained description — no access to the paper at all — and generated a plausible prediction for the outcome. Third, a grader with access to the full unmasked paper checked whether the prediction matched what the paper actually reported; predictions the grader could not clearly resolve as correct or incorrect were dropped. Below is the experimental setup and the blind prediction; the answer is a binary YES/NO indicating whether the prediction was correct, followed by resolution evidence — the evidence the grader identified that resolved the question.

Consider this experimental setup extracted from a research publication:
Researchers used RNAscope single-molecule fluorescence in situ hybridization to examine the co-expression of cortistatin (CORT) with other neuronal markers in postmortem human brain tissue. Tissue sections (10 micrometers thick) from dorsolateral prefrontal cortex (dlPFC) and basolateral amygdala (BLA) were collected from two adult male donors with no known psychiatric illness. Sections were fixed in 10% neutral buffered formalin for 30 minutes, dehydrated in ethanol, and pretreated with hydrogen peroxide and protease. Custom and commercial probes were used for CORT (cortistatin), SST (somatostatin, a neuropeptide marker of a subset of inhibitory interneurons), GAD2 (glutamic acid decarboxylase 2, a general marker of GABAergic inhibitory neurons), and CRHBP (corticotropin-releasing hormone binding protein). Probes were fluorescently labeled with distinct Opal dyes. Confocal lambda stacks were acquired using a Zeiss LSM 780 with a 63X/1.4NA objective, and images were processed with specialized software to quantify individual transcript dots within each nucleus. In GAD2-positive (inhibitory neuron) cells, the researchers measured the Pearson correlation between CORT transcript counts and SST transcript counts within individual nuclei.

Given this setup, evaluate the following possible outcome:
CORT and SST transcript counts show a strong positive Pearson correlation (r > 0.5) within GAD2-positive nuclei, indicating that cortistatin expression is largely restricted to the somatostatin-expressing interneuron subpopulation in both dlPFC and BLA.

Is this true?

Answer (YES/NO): NO